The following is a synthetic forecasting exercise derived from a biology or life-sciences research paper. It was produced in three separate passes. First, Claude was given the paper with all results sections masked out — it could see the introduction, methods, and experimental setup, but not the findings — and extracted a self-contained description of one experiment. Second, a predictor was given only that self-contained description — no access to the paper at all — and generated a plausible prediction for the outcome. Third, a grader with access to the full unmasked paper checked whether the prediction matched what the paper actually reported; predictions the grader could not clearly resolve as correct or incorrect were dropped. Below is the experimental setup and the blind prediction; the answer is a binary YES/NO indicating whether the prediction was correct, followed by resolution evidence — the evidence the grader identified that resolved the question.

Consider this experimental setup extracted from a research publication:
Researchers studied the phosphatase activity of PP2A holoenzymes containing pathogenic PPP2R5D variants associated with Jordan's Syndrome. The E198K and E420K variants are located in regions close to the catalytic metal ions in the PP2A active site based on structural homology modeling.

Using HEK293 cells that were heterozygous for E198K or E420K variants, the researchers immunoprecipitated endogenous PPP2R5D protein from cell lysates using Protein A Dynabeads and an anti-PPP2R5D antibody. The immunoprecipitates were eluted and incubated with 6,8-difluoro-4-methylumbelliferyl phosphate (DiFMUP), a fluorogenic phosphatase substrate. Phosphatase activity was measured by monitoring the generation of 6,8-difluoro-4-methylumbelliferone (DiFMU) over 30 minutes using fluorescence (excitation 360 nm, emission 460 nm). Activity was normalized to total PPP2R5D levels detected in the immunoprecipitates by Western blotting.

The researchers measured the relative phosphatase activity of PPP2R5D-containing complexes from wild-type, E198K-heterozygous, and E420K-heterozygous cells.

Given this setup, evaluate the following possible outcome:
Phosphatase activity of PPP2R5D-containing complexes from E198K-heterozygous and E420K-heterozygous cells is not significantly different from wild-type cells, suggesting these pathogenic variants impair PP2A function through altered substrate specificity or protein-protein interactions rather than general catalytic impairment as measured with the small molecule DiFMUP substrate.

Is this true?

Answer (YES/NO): NO